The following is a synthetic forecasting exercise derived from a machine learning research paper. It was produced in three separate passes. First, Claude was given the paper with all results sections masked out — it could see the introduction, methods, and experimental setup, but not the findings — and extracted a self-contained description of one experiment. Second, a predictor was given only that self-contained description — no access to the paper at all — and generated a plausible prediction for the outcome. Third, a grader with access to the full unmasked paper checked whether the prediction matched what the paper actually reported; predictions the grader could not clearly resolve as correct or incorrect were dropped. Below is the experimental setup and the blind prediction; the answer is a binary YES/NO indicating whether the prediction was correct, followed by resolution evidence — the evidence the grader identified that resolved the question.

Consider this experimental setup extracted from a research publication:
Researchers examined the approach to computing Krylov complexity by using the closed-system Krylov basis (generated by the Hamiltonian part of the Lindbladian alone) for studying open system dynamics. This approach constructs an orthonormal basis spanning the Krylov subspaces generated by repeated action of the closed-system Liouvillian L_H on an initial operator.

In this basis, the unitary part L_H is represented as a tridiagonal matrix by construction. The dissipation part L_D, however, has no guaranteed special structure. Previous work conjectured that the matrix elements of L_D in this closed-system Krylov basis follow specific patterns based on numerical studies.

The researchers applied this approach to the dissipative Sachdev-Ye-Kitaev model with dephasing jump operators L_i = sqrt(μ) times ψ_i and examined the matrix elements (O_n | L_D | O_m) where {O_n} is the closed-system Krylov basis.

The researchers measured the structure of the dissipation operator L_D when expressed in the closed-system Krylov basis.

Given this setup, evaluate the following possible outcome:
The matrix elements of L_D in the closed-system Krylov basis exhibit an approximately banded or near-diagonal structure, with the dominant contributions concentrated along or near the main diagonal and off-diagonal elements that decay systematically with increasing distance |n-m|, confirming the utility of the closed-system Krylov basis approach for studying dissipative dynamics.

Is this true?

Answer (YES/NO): YES